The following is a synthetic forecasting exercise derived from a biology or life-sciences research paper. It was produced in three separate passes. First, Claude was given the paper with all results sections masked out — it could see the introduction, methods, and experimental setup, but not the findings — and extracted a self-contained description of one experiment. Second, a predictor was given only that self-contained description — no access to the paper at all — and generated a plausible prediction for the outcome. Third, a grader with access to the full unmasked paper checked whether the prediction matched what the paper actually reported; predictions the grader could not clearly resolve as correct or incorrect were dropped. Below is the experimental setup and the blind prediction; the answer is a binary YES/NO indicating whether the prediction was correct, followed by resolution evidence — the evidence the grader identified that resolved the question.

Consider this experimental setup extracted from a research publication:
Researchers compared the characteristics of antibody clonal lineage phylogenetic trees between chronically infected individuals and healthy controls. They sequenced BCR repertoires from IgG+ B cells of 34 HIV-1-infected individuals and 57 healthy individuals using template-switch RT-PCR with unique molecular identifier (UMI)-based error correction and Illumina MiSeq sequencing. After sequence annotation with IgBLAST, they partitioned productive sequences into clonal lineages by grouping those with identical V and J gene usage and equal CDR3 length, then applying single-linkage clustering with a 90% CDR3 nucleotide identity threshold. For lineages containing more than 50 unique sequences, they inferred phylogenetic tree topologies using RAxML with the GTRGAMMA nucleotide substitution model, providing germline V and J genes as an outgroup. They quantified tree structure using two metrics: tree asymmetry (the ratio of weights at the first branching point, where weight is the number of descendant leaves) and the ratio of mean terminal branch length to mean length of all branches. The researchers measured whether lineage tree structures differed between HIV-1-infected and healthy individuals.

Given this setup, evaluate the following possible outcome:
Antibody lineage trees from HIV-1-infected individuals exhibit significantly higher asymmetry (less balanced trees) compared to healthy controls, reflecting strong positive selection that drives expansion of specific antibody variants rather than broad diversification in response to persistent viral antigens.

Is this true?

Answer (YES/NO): NO